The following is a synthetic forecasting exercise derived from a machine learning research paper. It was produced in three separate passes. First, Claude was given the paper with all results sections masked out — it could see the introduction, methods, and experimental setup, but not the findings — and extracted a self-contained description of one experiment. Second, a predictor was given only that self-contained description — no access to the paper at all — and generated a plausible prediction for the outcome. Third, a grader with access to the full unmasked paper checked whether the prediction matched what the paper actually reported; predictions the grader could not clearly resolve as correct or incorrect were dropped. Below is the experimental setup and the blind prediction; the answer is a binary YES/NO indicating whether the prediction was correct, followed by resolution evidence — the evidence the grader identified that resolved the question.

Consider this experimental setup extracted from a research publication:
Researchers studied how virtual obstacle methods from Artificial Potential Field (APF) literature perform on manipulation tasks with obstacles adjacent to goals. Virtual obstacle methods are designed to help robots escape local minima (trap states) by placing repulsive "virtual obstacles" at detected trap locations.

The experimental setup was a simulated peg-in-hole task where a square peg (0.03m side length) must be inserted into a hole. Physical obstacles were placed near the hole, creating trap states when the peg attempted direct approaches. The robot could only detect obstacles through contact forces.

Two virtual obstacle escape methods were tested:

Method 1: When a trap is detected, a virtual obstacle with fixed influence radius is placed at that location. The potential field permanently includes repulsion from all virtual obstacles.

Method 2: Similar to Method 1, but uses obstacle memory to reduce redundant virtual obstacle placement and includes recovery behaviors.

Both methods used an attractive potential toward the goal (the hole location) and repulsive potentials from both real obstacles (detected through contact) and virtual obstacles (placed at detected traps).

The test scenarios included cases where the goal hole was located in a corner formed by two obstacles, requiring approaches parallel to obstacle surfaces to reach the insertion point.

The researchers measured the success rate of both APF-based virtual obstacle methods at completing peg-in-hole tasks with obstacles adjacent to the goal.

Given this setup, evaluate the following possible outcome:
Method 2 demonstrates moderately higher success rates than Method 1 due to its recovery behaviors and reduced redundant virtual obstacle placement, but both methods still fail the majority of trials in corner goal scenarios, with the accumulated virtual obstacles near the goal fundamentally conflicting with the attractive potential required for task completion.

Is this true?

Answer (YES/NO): NO